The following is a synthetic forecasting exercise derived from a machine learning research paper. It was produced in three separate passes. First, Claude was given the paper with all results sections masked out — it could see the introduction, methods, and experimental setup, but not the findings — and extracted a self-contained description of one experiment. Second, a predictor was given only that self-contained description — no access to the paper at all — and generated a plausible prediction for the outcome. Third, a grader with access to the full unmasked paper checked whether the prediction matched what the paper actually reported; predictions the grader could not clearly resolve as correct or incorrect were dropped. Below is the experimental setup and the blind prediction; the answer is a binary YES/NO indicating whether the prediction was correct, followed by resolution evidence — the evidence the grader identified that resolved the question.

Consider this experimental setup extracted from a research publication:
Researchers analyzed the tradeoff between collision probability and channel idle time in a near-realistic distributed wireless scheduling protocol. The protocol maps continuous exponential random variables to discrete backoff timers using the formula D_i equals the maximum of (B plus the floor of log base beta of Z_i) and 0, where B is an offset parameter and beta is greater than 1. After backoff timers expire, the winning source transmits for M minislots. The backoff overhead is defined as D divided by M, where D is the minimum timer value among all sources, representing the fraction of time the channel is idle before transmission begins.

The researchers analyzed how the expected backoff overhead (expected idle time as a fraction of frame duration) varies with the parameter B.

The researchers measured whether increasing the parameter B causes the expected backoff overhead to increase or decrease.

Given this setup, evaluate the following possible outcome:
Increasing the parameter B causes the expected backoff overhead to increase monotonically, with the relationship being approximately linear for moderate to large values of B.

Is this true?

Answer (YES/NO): YES